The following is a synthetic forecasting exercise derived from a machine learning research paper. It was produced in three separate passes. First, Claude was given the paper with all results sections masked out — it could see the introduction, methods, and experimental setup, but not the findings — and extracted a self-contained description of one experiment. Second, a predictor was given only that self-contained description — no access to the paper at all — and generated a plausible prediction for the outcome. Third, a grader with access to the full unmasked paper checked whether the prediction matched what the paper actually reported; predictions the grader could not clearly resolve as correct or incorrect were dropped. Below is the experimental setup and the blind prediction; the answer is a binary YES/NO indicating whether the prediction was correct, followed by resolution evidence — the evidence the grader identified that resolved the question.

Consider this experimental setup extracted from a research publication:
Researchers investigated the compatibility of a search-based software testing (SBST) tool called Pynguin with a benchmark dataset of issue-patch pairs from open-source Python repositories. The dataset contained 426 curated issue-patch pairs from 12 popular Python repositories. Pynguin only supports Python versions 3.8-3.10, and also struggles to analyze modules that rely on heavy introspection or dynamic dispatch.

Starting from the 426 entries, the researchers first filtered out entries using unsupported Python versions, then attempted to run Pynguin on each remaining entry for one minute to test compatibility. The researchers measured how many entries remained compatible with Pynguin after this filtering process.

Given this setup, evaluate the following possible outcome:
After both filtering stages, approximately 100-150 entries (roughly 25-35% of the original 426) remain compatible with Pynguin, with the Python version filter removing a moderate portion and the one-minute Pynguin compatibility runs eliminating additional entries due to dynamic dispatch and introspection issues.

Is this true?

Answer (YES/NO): YES